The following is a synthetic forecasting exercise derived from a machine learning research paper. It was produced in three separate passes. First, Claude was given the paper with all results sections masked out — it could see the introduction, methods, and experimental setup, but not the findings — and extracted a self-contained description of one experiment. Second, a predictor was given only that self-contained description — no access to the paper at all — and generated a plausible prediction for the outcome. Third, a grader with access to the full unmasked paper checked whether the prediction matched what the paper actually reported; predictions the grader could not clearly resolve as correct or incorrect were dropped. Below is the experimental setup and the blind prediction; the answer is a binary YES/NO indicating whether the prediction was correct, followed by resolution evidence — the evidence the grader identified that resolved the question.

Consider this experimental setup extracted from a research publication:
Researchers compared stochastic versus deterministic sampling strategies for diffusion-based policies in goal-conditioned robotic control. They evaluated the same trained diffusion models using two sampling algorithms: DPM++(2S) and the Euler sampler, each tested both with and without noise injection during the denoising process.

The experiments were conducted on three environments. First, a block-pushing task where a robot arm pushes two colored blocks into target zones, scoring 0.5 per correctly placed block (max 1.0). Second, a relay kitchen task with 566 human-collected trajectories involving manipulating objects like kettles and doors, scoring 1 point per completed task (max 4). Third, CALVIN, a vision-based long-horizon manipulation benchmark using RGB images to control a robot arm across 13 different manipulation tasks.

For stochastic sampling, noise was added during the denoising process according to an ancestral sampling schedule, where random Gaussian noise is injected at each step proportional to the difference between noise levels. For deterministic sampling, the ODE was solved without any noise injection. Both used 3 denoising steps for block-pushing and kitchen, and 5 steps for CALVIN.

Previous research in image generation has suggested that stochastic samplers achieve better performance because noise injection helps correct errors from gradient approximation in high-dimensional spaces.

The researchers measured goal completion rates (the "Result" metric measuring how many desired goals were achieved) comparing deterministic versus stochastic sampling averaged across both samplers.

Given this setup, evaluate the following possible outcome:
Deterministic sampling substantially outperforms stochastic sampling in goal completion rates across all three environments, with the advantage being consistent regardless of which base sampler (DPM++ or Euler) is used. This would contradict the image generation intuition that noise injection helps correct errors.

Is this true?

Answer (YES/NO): NO